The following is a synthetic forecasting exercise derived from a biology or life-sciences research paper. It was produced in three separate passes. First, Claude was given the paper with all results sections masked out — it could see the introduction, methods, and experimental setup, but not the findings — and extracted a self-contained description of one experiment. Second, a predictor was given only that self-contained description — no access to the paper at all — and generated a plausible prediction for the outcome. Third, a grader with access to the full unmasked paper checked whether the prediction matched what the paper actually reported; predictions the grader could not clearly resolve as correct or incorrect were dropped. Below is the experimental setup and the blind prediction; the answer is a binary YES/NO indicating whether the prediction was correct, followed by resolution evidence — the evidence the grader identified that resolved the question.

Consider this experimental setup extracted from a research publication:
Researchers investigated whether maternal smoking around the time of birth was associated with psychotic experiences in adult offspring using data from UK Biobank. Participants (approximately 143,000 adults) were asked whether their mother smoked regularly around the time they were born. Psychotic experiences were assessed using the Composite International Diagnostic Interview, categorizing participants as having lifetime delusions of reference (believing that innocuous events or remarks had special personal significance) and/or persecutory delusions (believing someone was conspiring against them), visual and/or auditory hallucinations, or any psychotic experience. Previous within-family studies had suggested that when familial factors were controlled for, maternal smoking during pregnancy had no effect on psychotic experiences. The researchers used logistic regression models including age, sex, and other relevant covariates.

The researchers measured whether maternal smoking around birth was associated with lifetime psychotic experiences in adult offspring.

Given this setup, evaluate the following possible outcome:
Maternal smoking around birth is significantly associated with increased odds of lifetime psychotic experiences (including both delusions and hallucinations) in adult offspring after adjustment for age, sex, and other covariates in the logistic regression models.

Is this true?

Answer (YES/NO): YES